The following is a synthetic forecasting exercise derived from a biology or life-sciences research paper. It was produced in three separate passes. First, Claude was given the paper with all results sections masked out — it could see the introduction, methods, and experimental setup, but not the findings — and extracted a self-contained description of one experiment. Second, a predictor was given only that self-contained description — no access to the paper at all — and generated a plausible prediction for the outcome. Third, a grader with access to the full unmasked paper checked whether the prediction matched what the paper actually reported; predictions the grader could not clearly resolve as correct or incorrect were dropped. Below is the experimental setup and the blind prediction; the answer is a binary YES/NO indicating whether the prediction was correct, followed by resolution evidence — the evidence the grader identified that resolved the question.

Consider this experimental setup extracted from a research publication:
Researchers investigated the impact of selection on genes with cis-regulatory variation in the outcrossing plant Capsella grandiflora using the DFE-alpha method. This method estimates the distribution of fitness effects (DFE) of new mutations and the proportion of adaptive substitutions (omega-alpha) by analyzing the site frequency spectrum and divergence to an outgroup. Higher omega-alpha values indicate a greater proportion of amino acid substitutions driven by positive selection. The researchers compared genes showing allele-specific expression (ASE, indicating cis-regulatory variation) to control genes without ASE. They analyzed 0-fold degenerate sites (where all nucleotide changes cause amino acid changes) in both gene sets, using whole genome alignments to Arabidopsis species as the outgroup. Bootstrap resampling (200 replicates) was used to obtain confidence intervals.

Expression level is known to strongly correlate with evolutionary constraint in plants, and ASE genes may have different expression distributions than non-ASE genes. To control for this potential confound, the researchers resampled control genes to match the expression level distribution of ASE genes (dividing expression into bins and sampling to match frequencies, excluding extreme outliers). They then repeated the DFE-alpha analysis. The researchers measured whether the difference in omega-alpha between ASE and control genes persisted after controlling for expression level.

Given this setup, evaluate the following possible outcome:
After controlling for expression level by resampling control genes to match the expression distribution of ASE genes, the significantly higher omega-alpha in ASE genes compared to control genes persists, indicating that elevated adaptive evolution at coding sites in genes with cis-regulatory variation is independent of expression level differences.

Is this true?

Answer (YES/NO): NO